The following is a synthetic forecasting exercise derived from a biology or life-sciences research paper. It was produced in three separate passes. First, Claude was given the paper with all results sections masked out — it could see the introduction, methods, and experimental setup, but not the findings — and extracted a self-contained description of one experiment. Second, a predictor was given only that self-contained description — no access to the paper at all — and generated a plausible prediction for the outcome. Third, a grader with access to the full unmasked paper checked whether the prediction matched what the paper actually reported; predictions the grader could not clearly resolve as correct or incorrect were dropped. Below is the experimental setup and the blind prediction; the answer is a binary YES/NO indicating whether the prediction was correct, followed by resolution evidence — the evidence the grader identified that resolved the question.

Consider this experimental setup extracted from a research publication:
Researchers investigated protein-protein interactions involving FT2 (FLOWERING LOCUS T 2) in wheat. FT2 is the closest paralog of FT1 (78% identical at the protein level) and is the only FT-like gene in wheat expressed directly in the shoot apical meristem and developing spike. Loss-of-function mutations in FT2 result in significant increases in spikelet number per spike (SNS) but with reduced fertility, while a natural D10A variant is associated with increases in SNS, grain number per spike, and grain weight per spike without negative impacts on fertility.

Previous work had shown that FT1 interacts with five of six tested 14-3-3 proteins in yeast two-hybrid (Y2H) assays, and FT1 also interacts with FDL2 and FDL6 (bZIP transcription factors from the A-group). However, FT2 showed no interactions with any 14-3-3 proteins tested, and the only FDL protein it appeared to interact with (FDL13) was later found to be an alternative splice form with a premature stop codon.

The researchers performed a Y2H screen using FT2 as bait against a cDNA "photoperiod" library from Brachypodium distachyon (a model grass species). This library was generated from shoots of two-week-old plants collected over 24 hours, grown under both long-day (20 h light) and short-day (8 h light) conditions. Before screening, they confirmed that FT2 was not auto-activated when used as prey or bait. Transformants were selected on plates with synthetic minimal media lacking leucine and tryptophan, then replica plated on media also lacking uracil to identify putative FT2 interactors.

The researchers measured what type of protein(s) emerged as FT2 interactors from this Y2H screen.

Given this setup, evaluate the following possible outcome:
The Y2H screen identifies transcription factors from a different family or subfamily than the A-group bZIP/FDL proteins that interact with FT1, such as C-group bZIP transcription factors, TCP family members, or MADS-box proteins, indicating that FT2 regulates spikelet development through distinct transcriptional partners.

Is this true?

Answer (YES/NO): YES